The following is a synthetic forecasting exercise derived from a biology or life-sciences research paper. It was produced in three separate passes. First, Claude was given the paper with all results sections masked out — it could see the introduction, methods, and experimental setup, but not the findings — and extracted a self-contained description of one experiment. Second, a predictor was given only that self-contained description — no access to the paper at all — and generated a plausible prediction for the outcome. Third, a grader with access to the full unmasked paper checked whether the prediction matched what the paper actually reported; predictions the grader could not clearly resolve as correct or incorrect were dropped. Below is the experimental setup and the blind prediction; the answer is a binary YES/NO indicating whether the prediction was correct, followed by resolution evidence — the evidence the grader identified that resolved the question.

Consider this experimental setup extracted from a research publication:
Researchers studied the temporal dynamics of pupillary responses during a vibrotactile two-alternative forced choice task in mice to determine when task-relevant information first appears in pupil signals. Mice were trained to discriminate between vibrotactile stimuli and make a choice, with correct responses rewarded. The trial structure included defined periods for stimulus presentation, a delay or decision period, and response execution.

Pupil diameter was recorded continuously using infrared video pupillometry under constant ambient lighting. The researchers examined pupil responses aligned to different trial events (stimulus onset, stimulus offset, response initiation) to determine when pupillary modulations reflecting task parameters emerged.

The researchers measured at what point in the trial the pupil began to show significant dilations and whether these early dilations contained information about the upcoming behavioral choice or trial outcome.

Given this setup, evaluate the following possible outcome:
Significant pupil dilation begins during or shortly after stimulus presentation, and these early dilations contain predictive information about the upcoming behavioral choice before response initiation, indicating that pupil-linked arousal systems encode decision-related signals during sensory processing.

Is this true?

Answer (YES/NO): YES